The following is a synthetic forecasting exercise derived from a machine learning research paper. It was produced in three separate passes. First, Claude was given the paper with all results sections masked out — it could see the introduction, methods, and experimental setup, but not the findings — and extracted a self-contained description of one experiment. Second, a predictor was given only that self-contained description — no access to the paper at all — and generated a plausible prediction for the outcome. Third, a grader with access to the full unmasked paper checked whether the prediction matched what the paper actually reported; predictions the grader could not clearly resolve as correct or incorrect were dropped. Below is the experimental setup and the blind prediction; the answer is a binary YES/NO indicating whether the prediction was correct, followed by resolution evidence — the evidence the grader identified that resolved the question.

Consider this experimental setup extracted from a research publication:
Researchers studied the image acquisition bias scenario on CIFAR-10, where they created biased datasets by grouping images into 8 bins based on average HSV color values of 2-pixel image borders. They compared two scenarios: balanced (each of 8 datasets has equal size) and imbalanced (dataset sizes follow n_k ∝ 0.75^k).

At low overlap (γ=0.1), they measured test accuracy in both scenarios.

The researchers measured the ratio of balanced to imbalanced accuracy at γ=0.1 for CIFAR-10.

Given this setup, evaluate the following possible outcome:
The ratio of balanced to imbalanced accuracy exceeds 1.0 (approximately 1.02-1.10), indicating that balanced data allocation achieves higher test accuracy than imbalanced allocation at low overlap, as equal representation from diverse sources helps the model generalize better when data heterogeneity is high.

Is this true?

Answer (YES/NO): NO